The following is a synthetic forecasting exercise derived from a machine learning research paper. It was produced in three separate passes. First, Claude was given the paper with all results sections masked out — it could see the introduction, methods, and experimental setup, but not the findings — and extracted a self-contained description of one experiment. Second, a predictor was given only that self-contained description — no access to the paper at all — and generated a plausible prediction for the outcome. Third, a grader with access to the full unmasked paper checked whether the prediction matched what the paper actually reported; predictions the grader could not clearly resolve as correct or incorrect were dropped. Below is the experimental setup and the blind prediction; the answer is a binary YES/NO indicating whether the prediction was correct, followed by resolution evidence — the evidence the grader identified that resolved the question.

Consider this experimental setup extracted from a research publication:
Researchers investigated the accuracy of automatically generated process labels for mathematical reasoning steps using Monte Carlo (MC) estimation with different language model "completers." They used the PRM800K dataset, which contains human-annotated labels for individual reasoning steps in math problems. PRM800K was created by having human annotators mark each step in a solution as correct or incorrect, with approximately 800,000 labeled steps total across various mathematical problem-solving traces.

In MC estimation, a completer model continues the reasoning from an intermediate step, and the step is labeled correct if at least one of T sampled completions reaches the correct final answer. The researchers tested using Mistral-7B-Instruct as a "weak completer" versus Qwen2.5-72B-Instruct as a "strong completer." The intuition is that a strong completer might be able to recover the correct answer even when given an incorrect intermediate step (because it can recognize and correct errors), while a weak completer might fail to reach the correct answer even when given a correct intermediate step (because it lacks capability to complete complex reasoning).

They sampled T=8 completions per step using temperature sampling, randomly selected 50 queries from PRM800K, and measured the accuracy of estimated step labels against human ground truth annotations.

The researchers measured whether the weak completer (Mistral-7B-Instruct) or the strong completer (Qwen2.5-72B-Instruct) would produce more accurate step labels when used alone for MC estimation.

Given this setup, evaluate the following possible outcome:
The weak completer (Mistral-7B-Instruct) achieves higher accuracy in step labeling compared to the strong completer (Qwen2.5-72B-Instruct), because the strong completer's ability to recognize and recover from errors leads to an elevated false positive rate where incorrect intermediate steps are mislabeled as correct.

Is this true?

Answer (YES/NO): NO